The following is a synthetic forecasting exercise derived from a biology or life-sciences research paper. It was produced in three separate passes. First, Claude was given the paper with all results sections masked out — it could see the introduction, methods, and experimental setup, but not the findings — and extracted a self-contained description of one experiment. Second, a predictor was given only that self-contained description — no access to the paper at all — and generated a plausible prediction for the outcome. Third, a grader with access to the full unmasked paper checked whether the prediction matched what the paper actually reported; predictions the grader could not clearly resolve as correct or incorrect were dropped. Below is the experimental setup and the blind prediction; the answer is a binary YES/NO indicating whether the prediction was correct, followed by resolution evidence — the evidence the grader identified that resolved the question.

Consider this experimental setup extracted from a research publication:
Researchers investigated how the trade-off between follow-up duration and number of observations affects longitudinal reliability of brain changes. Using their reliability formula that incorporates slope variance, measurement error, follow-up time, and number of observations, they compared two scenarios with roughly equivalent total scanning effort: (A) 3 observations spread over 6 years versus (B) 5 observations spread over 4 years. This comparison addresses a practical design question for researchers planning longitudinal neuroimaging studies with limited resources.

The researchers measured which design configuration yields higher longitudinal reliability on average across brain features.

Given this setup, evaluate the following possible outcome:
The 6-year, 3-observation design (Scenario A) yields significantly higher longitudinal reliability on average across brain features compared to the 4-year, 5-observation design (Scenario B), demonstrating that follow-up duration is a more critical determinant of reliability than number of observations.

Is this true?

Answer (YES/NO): YES